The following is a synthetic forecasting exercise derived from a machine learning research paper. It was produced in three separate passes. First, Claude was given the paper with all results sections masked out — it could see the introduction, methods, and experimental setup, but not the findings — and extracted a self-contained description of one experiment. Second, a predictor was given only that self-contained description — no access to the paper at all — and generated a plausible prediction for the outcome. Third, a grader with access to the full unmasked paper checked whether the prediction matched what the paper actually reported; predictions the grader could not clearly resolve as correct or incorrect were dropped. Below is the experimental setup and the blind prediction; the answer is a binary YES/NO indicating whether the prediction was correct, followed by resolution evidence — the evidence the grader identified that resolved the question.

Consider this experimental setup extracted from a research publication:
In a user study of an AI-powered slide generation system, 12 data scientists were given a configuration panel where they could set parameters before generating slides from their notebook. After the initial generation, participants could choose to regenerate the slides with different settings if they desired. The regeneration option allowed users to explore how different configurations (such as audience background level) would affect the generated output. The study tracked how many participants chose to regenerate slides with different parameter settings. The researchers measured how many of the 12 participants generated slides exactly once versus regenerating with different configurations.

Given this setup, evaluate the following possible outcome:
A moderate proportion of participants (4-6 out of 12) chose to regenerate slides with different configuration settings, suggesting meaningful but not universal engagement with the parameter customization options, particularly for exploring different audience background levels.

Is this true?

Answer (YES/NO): NO